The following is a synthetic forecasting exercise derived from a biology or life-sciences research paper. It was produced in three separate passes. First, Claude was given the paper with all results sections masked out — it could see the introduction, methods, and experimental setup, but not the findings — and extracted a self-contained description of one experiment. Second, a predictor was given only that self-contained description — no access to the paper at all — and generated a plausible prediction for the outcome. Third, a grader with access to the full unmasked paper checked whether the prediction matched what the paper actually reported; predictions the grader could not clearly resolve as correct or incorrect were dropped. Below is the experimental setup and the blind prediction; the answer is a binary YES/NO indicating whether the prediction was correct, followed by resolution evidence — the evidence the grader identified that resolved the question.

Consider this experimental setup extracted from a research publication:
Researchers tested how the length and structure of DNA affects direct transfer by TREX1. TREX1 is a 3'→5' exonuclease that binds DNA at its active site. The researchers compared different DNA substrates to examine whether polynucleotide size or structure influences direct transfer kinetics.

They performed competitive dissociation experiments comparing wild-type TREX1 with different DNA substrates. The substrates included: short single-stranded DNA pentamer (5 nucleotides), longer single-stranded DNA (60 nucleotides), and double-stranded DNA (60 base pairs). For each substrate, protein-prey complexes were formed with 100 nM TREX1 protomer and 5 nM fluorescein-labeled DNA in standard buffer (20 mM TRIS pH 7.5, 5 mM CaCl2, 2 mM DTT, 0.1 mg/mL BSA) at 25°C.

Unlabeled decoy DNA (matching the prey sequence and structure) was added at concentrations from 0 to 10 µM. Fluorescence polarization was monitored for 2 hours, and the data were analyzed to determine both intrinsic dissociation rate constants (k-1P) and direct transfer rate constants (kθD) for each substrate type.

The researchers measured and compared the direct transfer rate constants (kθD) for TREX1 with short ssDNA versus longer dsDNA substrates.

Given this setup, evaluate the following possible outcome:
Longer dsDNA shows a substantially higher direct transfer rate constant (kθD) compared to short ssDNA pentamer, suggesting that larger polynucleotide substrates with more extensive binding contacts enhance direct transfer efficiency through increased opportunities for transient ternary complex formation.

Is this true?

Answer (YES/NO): NO